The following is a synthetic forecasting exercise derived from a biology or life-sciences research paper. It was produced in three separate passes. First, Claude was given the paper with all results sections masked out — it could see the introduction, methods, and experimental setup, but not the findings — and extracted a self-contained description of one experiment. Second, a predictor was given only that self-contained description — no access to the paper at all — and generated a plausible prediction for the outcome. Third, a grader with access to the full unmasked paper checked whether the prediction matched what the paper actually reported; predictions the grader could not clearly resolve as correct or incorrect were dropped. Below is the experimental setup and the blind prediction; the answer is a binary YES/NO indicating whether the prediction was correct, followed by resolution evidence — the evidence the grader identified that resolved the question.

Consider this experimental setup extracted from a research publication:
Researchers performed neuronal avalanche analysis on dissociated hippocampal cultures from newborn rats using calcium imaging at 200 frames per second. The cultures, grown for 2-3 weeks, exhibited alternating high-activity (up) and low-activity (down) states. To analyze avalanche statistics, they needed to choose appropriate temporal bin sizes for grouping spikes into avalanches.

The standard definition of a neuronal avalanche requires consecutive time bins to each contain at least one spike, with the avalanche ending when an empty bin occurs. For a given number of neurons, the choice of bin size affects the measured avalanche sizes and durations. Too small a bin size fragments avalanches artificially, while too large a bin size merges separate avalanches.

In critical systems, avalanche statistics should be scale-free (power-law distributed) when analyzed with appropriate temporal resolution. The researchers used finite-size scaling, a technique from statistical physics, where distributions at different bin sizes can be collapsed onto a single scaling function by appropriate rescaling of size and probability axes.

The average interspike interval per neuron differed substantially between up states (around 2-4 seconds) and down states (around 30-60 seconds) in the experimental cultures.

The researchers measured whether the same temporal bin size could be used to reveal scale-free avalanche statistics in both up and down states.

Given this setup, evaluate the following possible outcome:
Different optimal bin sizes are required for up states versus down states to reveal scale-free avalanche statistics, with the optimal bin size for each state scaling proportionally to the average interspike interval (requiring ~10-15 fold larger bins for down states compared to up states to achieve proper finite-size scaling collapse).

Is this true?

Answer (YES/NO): NO